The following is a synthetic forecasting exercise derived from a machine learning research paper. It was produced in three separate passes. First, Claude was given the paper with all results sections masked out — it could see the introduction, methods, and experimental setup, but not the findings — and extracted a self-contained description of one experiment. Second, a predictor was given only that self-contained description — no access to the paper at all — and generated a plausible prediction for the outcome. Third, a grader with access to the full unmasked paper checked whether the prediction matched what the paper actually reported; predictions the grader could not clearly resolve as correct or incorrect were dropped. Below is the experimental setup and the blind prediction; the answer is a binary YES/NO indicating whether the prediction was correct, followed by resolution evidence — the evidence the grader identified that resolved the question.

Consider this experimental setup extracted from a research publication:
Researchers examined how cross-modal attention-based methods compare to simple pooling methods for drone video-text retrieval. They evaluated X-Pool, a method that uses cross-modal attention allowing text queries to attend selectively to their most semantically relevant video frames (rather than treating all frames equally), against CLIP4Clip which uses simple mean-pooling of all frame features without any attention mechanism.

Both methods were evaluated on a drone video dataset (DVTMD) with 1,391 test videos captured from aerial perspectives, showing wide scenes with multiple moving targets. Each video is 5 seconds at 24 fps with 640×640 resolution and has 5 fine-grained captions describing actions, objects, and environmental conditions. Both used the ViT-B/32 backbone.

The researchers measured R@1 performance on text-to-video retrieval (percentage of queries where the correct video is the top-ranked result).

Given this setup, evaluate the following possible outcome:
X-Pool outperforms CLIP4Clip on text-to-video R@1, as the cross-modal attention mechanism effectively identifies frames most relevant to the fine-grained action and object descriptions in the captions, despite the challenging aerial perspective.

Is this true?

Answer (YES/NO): NO